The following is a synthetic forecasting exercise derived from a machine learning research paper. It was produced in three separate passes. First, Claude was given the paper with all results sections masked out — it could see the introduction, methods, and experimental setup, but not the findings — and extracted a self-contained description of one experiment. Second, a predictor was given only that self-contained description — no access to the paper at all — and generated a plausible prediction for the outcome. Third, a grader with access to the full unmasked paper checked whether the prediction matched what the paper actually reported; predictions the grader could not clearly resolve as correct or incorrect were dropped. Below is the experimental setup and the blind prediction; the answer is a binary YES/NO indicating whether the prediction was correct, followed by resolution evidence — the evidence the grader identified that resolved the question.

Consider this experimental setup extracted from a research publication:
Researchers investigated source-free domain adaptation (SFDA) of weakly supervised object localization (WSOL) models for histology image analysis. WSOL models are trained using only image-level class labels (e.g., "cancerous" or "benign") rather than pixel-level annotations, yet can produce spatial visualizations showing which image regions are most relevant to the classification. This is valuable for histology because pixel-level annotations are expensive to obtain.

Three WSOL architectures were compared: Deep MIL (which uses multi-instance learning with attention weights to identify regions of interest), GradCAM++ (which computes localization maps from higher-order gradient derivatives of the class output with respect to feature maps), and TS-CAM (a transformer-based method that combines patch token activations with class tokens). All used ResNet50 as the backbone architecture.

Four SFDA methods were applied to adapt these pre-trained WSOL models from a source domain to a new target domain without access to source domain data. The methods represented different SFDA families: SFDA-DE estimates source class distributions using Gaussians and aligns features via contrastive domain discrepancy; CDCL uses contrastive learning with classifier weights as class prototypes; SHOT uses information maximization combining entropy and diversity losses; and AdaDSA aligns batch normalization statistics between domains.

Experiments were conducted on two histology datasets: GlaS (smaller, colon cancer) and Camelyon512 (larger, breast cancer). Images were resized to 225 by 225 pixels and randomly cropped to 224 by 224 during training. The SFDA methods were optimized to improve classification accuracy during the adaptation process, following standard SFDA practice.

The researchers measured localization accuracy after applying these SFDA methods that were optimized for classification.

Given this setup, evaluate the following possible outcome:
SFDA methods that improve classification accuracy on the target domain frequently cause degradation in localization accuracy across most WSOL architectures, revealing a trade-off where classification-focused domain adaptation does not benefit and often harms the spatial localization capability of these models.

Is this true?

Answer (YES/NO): YES